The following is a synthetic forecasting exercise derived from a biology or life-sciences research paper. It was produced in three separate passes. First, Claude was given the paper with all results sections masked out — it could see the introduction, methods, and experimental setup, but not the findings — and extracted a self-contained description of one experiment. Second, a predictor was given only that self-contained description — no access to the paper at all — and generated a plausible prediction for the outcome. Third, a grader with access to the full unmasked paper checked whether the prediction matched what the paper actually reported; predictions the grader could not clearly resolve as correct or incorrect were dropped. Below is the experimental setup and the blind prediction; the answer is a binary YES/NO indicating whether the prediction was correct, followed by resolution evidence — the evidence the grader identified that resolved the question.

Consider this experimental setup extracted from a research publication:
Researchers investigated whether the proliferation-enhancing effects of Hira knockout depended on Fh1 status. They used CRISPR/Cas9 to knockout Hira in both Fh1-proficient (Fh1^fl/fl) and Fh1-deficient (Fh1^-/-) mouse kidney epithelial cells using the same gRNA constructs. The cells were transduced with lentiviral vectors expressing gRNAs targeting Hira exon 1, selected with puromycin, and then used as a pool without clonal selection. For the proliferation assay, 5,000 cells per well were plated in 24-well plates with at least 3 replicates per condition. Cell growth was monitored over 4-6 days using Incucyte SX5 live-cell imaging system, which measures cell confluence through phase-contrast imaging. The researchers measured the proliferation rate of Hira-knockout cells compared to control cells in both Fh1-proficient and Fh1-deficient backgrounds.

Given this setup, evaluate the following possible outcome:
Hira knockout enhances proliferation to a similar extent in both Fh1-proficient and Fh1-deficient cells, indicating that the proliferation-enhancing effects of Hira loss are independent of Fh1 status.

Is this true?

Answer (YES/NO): NO